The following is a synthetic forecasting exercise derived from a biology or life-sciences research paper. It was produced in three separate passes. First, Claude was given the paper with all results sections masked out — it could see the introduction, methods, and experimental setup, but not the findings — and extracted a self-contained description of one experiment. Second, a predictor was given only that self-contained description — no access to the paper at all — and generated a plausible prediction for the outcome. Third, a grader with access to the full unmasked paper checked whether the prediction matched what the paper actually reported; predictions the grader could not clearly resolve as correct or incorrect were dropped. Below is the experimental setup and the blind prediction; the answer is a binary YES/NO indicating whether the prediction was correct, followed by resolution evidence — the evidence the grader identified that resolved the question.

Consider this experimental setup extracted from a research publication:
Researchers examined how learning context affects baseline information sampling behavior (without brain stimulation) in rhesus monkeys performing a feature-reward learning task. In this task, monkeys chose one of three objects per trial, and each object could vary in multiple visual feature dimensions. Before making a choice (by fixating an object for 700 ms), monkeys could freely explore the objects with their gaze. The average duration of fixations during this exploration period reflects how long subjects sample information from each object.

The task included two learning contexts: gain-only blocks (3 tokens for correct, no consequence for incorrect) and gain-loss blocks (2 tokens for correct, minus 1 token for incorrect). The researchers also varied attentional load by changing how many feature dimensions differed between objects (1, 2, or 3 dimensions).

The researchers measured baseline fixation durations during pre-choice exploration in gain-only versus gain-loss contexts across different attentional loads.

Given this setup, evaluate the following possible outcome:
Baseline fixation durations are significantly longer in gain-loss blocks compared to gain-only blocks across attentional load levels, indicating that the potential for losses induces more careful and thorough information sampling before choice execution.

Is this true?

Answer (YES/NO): YES